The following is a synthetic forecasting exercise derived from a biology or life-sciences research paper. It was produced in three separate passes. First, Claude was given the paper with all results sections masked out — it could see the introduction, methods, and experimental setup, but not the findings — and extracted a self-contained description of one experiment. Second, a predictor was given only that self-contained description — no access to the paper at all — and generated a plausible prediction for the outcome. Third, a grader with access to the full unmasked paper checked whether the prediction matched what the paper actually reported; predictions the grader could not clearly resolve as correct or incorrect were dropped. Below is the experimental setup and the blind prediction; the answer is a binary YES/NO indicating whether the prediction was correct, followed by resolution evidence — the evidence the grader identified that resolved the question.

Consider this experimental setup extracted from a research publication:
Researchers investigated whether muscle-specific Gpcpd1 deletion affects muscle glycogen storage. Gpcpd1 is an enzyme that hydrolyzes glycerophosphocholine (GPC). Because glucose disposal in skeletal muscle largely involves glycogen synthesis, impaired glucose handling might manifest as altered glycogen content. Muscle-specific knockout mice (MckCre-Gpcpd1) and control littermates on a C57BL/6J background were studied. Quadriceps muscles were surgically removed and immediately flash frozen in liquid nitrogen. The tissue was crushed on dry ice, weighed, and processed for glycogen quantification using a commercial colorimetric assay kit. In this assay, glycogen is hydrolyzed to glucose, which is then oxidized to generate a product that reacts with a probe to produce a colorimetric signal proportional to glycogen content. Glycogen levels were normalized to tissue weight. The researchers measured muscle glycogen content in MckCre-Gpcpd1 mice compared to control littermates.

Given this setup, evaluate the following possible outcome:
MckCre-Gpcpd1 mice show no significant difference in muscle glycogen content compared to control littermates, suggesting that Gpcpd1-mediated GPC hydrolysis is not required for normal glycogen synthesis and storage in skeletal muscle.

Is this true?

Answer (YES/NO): NO